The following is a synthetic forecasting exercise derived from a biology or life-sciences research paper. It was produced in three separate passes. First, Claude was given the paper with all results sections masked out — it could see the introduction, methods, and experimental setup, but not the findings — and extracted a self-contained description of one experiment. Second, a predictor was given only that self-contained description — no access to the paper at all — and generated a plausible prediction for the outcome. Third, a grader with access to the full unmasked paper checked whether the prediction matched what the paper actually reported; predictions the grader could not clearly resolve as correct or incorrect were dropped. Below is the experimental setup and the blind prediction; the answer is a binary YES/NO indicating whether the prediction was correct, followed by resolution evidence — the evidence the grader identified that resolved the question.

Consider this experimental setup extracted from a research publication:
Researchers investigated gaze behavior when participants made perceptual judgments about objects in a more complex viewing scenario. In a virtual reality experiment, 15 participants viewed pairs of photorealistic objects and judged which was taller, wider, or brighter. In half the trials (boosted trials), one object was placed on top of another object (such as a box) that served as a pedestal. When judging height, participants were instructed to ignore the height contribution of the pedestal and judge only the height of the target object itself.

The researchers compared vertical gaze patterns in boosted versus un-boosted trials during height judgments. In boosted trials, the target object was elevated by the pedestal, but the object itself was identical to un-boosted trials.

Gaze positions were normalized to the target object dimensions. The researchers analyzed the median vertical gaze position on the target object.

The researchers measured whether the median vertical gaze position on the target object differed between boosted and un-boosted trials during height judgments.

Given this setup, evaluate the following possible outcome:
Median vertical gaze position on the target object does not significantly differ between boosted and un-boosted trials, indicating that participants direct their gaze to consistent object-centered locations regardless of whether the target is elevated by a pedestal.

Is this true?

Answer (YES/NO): NO